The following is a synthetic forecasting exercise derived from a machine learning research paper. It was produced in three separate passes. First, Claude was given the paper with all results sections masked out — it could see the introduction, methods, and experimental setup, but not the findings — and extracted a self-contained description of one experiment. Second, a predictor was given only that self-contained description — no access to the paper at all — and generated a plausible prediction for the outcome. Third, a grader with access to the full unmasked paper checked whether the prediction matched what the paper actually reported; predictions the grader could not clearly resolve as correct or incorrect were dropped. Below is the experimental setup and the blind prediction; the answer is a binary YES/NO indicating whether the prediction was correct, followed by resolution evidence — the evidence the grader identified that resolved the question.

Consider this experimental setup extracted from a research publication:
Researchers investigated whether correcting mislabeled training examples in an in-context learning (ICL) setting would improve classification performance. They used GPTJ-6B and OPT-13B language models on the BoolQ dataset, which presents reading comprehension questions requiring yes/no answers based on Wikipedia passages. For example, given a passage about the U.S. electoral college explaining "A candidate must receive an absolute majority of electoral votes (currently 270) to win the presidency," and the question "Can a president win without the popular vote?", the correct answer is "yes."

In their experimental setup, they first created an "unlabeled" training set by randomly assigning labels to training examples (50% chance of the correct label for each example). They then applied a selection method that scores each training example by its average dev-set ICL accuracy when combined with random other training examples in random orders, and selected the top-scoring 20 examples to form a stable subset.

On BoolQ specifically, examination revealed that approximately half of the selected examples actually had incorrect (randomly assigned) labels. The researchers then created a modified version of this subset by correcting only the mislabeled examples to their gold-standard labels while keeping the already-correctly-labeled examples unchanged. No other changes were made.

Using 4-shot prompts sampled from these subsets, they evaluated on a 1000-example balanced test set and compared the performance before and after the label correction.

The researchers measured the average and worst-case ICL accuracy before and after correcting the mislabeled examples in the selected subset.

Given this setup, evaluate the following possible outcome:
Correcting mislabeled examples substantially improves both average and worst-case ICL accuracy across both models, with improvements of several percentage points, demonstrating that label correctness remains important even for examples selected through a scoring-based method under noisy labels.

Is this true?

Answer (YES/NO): NO